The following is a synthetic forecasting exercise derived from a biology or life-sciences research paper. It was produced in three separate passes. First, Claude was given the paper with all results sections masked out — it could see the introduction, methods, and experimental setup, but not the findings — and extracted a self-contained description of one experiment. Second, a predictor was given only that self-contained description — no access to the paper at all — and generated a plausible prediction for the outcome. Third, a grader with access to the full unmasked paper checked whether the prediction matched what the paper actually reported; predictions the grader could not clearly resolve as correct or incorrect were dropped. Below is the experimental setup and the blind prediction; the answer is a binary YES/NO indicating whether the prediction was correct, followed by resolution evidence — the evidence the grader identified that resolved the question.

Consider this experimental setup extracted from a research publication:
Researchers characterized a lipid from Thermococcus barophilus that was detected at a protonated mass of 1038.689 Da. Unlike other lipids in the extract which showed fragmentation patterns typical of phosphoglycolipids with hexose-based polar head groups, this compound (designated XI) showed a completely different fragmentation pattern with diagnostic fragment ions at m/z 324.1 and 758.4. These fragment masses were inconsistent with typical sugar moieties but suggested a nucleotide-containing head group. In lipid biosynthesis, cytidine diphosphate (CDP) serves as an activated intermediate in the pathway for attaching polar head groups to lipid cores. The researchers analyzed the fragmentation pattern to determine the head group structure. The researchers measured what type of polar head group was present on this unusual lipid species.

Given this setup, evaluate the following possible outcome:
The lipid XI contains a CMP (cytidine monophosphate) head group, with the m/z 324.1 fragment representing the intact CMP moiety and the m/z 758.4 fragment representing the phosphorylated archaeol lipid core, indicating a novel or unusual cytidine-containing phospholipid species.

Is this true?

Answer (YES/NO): NO